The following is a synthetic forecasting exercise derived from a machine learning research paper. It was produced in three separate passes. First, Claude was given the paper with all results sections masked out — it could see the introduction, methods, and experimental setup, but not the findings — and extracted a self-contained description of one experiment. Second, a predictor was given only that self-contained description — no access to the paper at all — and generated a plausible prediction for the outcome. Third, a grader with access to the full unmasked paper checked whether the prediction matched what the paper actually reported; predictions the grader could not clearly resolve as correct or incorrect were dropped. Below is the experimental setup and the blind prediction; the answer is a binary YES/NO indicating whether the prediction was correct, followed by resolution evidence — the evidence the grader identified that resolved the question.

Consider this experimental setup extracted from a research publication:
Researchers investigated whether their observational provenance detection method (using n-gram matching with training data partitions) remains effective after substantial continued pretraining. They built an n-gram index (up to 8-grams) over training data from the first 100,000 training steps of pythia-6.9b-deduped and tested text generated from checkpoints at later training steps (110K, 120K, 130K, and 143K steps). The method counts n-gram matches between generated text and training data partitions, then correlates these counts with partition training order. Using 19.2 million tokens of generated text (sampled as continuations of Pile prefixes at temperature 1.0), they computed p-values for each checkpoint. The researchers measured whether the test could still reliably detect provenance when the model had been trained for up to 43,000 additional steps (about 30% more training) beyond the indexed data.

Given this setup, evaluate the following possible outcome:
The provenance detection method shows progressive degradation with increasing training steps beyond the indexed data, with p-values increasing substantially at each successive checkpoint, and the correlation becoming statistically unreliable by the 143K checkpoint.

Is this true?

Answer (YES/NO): NO